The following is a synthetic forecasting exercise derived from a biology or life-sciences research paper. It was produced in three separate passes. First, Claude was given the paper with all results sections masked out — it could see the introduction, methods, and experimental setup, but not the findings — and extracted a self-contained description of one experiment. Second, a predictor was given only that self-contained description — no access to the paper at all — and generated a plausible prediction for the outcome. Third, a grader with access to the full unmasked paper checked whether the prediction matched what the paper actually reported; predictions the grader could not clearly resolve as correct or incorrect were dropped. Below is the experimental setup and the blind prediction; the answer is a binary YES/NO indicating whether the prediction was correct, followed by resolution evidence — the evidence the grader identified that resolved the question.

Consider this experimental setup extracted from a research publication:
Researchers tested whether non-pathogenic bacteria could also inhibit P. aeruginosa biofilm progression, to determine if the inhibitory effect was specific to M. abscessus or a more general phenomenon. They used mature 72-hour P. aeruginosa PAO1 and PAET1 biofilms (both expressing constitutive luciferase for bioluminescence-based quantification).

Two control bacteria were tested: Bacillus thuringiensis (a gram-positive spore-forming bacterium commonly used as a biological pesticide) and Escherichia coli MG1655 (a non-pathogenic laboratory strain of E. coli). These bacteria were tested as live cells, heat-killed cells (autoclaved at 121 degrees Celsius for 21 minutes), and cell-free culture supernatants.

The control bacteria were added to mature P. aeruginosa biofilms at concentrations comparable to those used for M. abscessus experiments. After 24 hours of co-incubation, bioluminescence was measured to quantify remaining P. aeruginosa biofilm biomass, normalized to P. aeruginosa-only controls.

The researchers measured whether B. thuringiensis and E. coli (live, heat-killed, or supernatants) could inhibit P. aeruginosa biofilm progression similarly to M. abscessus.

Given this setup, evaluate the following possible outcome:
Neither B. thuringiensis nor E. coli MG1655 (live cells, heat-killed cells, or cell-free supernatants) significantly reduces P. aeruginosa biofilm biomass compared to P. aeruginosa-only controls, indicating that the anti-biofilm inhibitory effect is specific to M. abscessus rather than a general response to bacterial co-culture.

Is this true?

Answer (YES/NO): YES